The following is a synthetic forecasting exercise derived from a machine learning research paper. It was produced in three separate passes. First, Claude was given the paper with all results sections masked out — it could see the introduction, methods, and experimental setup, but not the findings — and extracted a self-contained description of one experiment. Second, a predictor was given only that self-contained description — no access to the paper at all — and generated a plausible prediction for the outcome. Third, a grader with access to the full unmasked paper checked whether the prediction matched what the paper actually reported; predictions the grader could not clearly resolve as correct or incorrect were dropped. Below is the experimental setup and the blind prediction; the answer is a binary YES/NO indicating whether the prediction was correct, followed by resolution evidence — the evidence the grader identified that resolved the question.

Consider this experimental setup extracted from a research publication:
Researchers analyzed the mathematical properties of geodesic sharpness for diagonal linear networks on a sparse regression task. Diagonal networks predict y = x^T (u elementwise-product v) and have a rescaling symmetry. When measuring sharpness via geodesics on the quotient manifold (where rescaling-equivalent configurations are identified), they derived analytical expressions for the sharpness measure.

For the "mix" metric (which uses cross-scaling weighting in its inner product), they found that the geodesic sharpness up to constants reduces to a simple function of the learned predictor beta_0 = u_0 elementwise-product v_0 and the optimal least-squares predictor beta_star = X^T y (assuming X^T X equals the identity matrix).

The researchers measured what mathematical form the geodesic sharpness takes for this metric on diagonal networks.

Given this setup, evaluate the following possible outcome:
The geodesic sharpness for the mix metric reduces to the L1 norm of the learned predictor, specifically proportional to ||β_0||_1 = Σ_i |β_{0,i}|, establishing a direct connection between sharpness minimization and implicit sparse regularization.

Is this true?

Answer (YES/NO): NO